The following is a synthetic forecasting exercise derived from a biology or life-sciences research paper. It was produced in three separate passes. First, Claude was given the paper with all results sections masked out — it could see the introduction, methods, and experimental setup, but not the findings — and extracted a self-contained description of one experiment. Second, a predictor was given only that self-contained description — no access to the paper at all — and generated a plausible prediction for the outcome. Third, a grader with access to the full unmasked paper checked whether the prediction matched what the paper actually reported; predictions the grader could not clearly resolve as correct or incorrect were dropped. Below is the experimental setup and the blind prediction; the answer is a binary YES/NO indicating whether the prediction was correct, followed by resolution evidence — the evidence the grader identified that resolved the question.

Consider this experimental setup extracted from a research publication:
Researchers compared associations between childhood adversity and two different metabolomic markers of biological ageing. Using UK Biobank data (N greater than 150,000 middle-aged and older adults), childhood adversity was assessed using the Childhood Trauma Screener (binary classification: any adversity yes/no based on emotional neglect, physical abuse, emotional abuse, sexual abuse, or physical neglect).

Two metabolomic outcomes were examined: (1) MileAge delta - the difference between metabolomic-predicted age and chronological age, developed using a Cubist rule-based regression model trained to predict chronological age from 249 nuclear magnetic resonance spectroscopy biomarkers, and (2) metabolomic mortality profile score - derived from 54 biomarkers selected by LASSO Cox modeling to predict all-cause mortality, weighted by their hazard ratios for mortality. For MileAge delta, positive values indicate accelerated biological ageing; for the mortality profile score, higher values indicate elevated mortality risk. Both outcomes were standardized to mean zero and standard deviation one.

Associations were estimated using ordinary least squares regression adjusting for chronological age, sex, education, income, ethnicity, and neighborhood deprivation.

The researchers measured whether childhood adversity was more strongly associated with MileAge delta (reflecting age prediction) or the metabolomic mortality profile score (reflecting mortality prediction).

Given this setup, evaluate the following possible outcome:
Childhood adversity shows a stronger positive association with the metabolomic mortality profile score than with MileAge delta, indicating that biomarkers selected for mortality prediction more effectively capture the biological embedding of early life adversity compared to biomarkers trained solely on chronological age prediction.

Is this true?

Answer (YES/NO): NO